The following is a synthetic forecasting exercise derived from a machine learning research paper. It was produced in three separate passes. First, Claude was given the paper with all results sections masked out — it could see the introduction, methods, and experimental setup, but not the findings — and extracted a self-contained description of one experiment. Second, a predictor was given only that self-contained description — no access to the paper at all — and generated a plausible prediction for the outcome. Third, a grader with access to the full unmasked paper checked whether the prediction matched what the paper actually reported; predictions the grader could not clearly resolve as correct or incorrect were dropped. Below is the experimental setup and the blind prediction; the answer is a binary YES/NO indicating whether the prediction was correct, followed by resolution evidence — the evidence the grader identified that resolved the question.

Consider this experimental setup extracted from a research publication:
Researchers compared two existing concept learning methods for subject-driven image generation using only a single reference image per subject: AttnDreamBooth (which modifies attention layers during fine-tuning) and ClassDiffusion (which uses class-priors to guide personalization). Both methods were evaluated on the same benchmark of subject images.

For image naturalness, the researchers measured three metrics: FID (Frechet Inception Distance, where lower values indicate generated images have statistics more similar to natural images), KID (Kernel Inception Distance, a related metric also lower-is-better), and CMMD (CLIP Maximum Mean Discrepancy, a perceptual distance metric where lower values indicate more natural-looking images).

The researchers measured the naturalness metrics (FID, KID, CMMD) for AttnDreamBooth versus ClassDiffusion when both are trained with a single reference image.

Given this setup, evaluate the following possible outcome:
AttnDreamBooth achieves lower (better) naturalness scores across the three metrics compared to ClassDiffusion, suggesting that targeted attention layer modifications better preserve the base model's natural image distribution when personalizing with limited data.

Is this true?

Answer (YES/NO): NO